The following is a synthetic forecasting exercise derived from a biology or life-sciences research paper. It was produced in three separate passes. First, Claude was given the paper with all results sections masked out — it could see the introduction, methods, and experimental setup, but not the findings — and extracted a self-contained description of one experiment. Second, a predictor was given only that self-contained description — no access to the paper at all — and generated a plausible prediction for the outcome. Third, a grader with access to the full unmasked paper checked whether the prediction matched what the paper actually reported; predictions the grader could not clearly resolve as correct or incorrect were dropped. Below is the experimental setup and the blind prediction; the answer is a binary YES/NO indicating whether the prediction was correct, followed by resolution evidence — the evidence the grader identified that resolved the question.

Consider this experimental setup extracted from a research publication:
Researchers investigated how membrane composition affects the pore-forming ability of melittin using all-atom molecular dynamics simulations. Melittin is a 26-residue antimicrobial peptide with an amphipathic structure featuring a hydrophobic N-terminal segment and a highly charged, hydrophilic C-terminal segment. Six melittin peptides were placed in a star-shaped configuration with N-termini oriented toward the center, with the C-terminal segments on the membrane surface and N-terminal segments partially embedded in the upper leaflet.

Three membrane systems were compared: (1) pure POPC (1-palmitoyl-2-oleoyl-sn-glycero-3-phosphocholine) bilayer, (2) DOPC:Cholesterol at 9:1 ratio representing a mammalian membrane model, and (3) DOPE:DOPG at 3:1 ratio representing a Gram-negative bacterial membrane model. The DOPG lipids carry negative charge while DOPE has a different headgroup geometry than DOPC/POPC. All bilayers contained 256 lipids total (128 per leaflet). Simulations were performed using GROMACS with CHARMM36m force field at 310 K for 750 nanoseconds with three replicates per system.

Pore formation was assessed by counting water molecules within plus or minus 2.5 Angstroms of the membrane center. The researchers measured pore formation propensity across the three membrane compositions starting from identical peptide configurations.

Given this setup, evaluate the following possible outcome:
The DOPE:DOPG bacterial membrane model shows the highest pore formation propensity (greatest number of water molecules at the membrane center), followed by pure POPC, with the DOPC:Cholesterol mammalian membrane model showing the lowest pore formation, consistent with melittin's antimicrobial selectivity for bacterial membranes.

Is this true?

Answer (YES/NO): NO